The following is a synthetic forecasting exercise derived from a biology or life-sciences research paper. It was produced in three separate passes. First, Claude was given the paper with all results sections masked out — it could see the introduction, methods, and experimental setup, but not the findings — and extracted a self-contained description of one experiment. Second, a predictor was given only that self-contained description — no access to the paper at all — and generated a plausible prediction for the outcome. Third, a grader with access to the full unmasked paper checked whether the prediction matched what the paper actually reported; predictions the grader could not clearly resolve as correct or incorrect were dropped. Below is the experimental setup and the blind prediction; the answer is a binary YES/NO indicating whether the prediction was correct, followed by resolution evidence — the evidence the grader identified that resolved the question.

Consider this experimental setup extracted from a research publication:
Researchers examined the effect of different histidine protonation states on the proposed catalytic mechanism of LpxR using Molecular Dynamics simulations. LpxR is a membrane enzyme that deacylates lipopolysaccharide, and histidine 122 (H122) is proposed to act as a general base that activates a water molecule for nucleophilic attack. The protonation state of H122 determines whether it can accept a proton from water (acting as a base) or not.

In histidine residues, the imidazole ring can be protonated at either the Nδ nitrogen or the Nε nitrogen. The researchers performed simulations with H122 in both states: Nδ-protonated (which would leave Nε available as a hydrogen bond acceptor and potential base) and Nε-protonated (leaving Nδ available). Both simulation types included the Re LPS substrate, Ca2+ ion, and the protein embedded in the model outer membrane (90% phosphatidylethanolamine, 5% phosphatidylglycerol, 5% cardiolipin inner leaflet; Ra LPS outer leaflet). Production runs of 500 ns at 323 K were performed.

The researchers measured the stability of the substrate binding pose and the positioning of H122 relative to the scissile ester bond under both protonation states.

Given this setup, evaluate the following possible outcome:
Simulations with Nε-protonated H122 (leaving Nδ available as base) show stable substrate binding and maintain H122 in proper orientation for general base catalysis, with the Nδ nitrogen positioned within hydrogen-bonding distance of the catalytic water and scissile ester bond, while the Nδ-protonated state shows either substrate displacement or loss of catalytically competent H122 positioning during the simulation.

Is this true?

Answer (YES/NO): YES